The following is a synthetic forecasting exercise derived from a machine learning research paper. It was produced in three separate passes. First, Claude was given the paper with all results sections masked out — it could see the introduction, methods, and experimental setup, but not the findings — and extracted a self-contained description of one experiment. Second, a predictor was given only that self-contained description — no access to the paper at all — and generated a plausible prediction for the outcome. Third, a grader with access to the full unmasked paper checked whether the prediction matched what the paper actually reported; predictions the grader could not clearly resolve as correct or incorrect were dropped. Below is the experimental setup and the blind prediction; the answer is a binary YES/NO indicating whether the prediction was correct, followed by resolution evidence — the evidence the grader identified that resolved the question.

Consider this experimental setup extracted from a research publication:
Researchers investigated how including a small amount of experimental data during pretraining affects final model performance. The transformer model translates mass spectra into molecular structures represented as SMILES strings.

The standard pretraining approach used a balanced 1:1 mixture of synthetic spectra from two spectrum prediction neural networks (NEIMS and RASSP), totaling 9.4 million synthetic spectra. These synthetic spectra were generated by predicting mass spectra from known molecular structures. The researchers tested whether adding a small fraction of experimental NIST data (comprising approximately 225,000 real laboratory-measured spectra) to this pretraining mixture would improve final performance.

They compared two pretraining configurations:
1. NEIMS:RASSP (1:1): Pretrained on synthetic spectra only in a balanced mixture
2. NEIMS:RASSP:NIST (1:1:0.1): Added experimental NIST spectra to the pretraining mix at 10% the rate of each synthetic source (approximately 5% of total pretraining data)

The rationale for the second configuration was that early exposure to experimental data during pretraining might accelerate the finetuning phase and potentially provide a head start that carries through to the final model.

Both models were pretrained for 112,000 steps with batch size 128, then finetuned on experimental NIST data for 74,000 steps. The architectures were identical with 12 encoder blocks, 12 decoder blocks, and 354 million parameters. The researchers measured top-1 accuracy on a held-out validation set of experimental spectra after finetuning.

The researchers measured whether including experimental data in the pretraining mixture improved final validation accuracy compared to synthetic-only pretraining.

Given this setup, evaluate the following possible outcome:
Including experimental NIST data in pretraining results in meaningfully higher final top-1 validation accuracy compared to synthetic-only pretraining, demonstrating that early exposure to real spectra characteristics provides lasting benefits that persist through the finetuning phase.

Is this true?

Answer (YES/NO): NO